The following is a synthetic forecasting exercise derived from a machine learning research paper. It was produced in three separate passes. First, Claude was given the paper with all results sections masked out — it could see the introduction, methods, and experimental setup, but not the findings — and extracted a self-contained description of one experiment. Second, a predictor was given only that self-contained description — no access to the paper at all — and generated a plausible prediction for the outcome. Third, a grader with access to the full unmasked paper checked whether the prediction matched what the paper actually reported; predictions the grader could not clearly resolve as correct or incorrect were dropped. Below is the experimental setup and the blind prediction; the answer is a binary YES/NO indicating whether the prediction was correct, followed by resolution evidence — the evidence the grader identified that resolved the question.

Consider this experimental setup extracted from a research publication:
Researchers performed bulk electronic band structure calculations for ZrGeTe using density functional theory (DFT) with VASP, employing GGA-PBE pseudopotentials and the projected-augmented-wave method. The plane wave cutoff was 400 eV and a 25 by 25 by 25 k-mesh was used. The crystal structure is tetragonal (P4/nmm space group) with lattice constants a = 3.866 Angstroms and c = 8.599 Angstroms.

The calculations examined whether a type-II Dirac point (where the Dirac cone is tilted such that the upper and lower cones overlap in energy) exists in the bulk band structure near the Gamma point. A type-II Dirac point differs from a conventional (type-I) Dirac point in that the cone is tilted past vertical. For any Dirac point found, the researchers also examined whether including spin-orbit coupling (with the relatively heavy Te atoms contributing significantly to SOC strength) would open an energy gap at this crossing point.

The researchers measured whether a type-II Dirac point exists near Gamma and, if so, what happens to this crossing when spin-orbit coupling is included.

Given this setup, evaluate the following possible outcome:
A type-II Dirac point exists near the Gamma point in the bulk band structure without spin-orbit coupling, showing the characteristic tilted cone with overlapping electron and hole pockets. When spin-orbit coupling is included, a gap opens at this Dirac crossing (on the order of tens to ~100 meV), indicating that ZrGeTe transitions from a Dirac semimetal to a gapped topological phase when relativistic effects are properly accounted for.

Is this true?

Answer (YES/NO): NO